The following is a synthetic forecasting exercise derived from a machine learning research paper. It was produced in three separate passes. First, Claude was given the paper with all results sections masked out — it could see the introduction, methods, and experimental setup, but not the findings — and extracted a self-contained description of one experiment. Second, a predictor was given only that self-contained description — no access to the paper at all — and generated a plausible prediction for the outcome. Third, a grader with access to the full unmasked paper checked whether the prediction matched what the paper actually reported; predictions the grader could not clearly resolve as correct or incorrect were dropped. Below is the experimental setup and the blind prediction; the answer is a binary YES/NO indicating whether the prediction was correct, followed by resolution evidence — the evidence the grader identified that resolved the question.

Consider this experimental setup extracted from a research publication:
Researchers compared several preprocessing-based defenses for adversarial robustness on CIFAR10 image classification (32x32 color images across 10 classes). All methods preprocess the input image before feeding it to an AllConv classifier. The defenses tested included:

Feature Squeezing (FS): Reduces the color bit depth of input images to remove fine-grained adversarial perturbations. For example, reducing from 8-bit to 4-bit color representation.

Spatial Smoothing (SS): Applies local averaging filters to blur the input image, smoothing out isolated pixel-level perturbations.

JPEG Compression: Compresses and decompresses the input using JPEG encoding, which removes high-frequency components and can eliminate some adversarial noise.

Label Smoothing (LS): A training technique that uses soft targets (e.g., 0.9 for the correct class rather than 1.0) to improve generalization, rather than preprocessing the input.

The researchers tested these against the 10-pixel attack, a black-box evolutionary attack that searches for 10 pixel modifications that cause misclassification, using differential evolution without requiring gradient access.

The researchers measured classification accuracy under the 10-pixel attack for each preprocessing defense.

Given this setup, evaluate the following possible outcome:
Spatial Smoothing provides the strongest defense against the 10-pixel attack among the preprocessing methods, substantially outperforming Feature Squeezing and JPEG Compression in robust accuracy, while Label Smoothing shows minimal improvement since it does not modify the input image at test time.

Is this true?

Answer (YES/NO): YES